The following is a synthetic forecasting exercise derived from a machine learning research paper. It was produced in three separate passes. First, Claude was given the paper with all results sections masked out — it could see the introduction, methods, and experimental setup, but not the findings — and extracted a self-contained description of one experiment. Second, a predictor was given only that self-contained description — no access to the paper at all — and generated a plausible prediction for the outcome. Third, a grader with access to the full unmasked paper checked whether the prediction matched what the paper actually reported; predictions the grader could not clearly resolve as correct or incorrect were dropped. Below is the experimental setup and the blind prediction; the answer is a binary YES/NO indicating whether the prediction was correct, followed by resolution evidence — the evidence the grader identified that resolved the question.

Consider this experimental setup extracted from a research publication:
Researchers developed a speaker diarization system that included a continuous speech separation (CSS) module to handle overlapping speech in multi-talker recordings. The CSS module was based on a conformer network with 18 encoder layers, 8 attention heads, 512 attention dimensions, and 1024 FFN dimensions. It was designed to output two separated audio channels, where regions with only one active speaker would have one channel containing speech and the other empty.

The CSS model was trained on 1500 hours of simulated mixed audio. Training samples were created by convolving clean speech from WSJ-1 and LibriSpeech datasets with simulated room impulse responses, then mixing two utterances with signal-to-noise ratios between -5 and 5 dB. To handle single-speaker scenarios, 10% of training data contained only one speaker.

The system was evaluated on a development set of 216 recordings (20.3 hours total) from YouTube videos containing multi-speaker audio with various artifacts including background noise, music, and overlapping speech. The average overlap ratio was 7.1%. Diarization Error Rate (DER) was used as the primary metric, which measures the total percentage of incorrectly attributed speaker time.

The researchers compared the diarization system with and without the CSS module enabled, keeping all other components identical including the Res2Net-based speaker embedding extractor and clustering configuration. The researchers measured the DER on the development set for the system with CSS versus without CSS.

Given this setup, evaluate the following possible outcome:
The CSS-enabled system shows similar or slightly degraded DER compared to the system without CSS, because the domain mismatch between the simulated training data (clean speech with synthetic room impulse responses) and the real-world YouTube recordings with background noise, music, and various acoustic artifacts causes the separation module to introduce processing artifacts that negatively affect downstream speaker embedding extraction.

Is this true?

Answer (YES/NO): YES